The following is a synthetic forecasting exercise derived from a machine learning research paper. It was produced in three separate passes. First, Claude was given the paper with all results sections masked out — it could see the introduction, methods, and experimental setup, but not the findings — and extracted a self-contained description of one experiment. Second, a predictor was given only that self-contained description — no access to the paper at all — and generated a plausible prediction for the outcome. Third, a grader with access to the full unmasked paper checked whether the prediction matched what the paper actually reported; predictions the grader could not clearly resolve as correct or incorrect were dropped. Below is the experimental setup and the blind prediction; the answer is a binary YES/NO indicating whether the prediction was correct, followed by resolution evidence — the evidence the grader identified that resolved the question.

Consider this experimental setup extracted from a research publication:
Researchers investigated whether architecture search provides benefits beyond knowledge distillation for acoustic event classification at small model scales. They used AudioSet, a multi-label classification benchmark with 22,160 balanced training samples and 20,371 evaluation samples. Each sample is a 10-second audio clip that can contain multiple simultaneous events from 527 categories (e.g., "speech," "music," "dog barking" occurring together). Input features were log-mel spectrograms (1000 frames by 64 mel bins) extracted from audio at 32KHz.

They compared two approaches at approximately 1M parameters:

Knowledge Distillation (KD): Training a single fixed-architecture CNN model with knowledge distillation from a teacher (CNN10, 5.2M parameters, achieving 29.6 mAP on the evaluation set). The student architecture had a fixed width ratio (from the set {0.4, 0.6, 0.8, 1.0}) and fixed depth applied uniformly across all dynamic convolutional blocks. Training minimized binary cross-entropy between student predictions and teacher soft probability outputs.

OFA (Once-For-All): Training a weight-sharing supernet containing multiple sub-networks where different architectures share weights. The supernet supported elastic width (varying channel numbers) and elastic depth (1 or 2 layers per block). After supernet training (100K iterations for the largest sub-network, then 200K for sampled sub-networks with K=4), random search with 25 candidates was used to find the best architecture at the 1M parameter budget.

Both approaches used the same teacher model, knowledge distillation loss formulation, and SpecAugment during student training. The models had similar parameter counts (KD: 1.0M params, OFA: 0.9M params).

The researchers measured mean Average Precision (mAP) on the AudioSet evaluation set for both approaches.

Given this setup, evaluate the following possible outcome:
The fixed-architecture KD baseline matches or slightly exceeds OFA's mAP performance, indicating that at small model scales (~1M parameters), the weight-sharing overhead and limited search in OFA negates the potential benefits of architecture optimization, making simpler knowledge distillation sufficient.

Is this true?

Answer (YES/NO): NO